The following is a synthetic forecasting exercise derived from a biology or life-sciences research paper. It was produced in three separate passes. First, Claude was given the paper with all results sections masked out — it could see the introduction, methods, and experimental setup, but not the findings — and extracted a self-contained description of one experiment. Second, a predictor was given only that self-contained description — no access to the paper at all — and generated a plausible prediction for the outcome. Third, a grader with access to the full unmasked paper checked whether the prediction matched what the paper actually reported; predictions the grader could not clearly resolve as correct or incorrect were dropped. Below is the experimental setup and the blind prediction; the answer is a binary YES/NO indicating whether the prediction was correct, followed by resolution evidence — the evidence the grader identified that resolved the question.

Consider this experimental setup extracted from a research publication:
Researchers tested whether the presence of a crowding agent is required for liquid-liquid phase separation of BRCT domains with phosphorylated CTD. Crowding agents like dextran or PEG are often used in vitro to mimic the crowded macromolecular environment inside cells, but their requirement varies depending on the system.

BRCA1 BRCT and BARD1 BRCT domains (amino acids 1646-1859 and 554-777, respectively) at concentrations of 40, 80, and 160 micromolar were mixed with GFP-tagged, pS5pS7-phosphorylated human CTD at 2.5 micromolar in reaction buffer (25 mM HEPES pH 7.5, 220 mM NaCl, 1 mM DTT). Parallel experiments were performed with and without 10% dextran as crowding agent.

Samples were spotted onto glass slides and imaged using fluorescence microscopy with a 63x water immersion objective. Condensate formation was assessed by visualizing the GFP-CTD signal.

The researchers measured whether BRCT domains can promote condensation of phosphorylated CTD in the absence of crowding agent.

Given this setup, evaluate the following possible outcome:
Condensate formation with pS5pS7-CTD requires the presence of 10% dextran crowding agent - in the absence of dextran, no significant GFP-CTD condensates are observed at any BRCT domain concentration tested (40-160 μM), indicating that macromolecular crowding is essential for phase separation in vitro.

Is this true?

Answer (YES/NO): NO